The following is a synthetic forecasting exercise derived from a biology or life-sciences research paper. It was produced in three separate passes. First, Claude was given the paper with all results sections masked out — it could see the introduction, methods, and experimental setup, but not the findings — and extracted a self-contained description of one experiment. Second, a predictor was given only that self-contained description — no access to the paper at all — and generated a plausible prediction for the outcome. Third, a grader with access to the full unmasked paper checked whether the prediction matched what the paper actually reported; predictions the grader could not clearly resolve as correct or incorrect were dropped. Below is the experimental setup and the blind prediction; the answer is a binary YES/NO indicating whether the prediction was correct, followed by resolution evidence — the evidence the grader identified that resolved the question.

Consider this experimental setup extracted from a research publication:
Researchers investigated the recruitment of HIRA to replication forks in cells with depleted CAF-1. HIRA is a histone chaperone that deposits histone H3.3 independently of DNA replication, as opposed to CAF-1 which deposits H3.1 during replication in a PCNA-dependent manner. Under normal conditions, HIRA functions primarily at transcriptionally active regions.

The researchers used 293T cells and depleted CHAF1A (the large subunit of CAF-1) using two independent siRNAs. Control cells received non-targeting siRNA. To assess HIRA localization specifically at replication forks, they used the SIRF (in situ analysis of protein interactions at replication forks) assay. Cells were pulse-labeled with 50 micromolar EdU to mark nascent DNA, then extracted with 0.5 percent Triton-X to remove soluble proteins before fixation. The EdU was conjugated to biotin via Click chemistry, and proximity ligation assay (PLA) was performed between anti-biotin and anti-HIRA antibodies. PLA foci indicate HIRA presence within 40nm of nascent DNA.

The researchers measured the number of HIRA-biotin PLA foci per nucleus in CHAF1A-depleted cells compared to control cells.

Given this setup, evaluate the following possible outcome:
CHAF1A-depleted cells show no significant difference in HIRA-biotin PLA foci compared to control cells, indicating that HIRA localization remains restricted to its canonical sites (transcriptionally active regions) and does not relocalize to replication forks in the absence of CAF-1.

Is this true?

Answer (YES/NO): YES